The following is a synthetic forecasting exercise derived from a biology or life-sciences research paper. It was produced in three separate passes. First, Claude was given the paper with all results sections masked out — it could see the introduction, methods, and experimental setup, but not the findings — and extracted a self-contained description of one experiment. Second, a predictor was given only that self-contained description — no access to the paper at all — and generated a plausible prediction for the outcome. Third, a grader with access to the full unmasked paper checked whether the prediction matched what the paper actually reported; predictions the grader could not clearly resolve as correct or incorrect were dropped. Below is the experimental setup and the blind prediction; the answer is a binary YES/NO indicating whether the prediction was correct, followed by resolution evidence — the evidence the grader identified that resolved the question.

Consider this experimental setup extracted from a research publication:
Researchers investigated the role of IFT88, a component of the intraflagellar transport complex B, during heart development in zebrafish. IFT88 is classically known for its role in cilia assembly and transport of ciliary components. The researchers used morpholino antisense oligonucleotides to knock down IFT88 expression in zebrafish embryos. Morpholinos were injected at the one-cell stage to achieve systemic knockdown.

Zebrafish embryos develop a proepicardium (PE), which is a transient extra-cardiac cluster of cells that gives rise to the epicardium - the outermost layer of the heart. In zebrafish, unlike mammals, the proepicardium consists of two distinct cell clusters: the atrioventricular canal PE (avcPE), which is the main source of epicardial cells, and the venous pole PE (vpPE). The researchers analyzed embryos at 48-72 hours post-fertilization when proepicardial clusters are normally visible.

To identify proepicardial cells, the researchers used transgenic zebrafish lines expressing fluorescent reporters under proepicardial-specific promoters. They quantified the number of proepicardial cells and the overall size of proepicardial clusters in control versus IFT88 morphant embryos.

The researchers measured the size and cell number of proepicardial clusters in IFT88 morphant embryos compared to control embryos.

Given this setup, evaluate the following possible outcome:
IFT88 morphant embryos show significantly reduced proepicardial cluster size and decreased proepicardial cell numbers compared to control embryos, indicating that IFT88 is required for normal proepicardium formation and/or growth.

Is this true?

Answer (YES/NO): NO